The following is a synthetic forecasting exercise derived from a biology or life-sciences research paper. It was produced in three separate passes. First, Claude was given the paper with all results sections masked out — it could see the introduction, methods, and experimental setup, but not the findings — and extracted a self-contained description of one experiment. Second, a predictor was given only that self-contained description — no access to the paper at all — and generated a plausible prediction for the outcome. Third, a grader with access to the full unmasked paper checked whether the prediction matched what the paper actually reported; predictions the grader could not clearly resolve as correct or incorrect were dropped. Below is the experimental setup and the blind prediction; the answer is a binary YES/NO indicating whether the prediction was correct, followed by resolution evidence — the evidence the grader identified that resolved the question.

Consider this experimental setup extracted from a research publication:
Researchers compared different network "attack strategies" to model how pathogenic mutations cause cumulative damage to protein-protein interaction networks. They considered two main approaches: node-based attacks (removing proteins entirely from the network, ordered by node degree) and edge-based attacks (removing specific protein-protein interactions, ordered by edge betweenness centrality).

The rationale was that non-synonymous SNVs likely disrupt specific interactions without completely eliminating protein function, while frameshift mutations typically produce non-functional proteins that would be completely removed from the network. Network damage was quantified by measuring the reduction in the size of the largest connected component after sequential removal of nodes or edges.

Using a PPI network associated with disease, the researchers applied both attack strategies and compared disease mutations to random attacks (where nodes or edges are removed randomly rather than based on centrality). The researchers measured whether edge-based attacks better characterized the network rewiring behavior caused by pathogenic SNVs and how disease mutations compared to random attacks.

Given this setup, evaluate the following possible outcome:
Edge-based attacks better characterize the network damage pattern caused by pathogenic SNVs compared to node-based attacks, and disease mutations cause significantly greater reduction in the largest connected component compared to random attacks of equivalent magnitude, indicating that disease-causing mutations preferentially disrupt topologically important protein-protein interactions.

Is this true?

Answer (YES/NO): YES